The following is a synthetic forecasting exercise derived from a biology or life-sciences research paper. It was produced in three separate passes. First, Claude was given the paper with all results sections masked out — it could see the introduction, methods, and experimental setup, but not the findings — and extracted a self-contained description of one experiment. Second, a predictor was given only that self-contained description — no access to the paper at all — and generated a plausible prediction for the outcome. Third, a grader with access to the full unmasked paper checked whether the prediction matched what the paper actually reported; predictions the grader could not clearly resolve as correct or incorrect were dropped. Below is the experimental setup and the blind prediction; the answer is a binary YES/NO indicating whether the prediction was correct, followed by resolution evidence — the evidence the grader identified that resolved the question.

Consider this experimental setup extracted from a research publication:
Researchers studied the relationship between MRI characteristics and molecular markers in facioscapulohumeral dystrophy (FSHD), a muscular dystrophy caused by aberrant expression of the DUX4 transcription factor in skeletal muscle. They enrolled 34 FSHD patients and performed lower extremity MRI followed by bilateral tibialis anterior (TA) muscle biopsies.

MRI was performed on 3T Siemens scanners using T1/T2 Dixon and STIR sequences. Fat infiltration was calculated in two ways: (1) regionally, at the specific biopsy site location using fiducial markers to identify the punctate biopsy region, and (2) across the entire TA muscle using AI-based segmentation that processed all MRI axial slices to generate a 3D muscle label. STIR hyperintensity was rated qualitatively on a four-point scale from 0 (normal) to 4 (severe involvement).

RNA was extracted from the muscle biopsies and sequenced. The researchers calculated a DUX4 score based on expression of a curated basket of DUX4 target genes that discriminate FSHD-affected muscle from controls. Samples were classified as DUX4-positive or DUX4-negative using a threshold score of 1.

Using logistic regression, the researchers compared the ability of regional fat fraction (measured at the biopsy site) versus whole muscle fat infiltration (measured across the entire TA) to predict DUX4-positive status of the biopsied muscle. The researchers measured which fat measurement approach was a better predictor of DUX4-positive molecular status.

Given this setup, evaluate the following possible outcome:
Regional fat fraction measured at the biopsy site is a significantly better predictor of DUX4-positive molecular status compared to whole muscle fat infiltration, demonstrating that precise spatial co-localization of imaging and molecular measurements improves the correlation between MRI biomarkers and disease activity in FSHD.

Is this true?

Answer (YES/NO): NO